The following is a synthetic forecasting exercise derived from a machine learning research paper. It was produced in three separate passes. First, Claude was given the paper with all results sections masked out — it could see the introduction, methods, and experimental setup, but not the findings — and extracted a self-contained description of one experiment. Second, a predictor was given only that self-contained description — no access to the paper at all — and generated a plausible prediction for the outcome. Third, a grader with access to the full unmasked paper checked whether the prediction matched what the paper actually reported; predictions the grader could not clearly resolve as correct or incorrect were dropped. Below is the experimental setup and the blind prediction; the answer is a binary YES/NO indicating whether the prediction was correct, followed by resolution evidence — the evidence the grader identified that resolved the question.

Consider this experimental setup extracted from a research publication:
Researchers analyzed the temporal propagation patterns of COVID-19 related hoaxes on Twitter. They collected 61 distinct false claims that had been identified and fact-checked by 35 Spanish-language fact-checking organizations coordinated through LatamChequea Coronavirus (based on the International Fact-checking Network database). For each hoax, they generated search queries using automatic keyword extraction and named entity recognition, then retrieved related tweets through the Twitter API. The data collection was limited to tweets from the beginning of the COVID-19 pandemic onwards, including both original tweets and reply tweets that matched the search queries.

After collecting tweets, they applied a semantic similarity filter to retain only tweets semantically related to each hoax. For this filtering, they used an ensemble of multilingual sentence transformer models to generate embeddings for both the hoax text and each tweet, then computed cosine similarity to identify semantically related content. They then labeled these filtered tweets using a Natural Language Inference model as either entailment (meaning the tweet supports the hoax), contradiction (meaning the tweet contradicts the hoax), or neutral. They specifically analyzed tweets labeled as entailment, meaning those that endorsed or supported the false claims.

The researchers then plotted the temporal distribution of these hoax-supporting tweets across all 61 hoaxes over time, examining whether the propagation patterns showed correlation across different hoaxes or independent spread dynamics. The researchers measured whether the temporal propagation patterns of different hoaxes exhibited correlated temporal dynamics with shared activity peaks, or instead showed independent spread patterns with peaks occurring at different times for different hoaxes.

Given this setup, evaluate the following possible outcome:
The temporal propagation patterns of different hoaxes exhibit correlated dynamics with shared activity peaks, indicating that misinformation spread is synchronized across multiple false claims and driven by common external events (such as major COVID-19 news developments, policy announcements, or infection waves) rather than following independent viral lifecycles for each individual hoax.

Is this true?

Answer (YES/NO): YES